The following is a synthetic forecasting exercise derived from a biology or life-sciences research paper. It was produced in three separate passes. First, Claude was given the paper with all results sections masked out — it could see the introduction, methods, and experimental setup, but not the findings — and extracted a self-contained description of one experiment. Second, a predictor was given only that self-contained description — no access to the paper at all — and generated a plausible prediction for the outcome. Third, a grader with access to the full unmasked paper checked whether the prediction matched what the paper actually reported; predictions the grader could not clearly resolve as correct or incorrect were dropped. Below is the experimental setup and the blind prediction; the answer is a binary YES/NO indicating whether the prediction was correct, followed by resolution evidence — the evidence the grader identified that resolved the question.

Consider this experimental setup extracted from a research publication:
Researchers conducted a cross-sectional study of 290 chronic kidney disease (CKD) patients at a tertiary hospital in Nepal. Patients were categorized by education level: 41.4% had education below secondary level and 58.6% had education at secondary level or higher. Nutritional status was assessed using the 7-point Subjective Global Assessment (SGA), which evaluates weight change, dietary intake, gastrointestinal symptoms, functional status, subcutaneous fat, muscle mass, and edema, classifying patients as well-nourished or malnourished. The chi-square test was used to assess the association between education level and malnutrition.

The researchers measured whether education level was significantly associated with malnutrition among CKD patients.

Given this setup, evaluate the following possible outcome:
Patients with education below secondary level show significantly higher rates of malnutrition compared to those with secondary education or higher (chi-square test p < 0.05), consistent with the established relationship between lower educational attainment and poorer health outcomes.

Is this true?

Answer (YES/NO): NO